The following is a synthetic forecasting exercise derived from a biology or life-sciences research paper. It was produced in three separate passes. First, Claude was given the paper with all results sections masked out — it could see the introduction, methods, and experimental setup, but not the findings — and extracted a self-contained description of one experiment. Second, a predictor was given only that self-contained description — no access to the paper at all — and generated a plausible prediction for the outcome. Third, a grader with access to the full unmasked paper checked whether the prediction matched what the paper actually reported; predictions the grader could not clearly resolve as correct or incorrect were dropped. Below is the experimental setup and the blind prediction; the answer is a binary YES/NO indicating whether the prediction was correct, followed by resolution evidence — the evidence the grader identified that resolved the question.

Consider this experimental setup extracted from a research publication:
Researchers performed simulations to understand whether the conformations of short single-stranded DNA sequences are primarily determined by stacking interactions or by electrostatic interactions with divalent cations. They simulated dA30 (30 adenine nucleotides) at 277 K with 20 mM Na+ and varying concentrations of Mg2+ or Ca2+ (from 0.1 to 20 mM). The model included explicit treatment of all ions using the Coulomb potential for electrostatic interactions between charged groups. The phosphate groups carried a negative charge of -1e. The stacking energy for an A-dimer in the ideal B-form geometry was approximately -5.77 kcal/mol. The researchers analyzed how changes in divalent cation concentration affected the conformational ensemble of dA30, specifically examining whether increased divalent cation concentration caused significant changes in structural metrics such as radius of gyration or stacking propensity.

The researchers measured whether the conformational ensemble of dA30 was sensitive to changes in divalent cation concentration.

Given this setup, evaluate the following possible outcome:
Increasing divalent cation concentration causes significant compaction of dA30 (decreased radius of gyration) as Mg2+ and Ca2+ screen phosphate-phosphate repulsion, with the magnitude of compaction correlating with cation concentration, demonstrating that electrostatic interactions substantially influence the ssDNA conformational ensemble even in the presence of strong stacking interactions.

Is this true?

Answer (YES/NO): NO